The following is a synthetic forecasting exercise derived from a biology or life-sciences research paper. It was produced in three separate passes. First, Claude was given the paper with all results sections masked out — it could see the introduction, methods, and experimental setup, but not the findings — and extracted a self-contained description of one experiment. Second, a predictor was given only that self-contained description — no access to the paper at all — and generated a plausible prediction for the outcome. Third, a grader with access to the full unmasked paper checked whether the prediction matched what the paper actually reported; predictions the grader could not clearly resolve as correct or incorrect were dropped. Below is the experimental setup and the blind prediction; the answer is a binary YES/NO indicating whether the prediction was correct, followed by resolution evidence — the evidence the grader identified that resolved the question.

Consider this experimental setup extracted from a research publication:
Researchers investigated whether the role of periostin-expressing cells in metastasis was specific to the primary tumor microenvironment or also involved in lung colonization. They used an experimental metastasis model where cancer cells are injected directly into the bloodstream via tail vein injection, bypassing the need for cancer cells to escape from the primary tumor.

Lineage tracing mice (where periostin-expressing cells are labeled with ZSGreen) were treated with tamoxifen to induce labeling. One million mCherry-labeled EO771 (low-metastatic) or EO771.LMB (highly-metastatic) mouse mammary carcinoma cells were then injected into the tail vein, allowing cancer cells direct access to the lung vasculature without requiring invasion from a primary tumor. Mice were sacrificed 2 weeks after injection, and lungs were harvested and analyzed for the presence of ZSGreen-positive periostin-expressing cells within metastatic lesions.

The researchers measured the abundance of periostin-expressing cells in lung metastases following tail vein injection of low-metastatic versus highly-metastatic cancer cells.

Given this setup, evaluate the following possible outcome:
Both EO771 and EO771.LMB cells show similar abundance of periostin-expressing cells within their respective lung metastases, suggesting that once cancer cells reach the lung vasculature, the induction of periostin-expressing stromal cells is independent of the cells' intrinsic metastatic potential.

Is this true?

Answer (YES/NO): YES